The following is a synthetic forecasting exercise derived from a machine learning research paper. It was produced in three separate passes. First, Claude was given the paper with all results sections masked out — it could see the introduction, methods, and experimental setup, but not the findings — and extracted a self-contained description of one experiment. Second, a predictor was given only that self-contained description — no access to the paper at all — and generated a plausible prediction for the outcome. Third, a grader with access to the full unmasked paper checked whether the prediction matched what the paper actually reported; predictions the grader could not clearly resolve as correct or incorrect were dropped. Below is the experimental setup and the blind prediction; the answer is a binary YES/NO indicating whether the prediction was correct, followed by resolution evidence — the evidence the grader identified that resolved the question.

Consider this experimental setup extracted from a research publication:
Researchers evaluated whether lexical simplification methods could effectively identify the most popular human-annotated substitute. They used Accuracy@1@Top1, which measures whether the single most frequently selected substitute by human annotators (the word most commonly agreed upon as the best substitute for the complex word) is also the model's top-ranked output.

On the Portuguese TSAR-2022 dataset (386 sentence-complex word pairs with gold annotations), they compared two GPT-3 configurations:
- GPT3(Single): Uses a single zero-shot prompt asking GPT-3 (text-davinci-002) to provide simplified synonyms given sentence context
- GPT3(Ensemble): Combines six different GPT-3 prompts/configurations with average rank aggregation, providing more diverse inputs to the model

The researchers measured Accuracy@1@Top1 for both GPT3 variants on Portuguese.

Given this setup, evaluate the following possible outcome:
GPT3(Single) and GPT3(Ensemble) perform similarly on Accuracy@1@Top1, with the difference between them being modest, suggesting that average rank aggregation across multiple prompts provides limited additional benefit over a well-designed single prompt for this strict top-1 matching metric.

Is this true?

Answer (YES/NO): NO